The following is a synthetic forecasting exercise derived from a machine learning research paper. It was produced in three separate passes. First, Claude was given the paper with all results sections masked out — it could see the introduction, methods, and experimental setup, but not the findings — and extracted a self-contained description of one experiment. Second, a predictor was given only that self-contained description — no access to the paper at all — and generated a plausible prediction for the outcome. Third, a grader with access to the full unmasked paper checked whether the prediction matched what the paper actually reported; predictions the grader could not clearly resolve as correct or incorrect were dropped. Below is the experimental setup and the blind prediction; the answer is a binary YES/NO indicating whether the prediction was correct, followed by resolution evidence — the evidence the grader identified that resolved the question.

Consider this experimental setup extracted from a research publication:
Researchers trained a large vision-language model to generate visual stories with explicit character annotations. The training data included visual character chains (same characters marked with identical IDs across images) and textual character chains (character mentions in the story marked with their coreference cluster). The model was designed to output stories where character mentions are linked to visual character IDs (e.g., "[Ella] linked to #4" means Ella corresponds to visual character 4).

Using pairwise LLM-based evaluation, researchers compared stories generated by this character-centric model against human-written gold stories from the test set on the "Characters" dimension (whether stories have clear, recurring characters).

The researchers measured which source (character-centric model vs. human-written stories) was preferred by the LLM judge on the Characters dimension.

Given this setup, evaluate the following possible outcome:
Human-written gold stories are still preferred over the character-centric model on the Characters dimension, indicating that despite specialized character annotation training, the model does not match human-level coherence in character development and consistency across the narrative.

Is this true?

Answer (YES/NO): NO